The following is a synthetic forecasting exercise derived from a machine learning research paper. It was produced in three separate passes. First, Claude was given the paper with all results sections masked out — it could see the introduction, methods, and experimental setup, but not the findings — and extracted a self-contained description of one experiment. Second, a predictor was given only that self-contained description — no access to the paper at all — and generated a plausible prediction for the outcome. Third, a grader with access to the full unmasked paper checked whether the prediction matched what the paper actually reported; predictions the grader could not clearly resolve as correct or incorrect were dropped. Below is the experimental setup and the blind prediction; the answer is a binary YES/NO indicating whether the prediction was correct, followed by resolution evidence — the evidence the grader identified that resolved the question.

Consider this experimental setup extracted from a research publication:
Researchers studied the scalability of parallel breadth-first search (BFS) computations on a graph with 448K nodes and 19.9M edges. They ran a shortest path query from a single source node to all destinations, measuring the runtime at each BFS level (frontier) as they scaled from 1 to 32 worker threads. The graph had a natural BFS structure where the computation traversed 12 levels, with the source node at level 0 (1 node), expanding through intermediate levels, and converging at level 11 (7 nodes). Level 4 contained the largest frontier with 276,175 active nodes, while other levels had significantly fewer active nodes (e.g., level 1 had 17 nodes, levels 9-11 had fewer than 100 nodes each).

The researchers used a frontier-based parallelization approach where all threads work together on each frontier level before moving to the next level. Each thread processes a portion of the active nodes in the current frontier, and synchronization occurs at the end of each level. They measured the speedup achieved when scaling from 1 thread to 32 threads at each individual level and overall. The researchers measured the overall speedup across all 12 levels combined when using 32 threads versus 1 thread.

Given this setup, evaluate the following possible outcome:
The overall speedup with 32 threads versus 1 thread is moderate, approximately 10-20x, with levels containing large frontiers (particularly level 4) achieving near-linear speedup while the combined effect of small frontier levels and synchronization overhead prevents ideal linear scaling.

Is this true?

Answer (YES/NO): NO